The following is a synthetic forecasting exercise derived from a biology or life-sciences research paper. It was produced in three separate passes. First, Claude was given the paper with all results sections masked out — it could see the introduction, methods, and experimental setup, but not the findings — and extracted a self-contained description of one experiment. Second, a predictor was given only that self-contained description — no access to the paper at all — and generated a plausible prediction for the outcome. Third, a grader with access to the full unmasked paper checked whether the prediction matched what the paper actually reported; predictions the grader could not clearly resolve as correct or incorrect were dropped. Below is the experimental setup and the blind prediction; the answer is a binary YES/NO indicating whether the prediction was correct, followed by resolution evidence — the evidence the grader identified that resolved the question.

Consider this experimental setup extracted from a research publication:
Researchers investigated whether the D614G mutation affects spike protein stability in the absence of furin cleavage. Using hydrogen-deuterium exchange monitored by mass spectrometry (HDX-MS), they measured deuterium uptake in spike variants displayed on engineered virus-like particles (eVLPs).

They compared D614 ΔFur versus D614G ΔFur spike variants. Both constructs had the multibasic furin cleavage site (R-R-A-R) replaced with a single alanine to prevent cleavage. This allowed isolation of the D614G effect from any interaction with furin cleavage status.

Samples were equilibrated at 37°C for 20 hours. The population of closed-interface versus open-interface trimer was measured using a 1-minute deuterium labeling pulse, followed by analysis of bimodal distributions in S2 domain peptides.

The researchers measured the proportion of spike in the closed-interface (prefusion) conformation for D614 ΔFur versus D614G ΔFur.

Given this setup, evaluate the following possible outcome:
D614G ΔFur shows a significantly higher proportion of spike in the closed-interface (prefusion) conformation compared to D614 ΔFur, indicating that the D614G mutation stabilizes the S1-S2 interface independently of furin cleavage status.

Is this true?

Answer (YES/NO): NO